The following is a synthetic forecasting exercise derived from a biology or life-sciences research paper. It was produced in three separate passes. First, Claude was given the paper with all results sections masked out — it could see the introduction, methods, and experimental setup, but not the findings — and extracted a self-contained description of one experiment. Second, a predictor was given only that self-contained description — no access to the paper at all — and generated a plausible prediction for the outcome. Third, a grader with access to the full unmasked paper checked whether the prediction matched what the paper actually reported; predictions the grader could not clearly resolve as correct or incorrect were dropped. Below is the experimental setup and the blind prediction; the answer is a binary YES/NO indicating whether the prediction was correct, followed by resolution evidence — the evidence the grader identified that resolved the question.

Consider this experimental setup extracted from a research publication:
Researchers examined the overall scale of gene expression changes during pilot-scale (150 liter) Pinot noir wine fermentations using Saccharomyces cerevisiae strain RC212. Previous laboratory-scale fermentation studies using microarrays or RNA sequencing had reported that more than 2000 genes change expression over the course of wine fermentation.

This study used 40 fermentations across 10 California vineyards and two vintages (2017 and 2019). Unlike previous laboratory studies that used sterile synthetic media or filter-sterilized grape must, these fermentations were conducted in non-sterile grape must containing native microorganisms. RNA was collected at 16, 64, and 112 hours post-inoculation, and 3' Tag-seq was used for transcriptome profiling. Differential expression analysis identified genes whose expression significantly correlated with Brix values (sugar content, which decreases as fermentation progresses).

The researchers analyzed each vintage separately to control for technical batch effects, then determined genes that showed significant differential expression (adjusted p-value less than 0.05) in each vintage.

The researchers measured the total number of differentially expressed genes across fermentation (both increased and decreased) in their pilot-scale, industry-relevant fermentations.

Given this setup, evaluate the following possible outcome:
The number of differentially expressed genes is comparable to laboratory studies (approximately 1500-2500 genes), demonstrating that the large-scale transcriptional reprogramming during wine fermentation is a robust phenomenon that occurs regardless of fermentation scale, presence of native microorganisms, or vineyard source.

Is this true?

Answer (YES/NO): YES